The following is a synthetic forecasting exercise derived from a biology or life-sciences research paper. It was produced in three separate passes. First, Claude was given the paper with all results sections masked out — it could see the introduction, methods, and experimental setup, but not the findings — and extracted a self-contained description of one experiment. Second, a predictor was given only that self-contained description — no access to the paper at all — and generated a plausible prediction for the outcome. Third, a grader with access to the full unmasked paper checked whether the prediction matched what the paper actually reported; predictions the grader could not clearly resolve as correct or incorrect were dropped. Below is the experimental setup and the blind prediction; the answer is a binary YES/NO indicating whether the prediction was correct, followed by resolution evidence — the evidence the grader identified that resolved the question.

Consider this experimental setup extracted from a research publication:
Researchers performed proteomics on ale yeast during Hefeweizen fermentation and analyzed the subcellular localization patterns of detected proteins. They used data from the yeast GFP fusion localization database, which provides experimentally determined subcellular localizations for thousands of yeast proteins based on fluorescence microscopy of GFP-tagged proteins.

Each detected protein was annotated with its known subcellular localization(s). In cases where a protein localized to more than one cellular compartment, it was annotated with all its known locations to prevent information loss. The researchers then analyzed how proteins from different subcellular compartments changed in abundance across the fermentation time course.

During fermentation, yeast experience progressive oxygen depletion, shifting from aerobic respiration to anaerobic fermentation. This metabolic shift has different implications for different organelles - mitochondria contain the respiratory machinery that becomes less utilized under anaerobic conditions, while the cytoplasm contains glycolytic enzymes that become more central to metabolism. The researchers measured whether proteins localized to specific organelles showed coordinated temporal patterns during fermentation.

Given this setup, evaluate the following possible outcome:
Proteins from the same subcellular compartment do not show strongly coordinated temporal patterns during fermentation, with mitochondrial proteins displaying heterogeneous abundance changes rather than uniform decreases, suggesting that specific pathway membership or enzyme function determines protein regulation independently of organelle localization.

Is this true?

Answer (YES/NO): YES